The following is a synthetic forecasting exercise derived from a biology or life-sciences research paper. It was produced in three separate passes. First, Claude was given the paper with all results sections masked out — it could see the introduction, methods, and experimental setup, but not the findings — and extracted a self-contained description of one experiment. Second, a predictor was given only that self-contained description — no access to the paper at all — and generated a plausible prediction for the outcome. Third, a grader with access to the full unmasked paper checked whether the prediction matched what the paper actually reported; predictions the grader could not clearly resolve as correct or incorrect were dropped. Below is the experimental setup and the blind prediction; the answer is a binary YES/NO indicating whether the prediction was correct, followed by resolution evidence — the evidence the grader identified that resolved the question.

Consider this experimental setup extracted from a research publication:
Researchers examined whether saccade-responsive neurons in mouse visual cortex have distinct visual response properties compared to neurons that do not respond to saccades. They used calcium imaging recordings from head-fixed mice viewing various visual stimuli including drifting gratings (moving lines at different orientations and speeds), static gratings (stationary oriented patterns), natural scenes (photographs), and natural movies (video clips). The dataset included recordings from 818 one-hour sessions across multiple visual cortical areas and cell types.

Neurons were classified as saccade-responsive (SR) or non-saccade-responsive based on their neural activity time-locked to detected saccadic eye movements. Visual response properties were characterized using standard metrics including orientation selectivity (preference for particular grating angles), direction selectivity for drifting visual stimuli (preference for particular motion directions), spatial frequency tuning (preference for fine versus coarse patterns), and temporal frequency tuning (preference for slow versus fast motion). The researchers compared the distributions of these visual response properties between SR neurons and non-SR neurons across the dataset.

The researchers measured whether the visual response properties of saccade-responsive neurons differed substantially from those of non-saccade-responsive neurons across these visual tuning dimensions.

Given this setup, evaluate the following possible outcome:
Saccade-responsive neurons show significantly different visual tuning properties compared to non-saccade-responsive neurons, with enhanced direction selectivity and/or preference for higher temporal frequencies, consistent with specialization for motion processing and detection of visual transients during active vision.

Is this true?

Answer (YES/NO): NO